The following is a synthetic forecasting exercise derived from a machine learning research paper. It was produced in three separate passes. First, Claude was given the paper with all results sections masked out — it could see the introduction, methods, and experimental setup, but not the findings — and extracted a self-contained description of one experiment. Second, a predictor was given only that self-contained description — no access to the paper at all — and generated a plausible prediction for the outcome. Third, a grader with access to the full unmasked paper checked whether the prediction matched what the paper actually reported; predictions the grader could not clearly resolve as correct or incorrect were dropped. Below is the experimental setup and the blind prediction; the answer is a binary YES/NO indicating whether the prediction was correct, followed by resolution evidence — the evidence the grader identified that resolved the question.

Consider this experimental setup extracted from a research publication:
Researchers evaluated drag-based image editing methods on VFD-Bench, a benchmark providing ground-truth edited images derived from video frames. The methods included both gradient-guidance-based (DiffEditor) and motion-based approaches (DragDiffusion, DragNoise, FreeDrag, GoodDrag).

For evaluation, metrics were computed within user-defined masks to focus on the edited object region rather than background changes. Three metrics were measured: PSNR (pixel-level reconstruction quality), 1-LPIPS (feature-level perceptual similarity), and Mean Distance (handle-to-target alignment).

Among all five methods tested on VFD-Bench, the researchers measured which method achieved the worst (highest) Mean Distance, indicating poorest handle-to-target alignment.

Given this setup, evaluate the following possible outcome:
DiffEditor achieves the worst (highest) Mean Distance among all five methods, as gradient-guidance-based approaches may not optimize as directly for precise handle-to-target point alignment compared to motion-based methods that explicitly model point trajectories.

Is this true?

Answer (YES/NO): YES